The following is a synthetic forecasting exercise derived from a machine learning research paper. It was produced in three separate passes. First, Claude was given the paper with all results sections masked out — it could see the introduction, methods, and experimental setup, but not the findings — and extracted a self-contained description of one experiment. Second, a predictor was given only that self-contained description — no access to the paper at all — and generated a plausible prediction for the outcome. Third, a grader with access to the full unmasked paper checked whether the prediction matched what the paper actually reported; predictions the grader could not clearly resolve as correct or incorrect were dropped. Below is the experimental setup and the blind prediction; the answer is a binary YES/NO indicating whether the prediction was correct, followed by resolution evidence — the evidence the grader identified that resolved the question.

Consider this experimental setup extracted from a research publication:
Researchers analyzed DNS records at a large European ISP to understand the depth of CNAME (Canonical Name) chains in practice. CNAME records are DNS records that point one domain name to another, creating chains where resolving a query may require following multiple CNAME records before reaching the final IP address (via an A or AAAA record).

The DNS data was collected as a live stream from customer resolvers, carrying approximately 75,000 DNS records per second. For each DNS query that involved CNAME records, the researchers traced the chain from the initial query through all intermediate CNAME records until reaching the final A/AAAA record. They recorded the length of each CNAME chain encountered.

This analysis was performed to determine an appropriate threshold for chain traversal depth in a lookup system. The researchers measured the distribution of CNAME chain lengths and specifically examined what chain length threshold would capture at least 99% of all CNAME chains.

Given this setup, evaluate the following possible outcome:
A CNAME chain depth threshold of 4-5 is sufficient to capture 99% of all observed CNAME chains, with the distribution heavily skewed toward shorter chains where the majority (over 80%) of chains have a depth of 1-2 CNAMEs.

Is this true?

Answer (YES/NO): NO